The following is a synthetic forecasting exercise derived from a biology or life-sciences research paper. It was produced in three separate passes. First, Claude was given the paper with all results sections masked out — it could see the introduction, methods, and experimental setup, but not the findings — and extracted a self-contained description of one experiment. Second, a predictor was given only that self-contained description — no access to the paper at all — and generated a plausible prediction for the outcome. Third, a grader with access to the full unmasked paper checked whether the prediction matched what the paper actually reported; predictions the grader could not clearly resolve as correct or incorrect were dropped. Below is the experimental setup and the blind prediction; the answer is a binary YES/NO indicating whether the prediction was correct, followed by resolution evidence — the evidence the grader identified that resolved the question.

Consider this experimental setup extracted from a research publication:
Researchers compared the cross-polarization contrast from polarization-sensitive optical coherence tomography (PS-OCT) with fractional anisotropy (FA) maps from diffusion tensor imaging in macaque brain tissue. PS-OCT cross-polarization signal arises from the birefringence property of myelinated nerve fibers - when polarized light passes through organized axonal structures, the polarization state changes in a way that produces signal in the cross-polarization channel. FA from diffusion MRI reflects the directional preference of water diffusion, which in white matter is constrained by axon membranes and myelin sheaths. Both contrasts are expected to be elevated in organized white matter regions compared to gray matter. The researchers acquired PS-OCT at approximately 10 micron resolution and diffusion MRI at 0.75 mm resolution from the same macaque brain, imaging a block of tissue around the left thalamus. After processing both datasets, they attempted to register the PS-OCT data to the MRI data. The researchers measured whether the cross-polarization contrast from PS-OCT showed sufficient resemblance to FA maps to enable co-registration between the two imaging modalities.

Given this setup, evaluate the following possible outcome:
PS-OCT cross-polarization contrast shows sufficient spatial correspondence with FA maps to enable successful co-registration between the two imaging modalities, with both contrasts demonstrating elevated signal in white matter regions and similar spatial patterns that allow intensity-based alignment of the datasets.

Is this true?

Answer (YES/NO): YES